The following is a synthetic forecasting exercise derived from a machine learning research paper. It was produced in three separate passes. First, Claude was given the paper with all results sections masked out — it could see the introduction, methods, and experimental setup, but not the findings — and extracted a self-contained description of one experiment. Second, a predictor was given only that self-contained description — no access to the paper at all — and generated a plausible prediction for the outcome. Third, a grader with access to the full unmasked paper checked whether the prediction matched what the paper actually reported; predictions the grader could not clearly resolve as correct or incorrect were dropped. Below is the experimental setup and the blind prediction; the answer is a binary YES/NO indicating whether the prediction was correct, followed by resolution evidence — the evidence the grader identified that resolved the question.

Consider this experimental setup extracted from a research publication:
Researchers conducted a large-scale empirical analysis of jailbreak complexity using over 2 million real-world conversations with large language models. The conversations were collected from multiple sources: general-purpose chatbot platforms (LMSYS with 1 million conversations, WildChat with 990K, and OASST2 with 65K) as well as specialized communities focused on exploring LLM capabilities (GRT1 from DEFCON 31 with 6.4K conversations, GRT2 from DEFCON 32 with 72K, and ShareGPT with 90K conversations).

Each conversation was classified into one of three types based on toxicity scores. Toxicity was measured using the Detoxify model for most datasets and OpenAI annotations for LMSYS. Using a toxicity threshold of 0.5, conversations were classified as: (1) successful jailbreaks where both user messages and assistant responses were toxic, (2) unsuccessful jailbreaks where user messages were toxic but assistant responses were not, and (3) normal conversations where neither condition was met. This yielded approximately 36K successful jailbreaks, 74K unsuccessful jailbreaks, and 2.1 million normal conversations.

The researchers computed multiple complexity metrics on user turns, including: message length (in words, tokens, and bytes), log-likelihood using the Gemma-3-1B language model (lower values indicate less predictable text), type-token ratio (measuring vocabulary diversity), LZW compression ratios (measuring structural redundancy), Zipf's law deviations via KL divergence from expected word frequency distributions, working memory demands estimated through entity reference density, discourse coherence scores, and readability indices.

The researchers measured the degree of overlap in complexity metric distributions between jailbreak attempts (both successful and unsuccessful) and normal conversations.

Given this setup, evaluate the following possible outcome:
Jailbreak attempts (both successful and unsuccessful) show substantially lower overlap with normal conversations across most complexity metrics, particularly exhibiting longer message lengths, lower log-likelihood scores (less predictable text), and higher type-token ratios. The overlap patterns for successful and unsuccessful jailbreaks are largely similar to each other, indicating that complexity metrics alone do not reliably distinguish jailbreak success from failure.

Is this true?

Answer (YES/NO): NO